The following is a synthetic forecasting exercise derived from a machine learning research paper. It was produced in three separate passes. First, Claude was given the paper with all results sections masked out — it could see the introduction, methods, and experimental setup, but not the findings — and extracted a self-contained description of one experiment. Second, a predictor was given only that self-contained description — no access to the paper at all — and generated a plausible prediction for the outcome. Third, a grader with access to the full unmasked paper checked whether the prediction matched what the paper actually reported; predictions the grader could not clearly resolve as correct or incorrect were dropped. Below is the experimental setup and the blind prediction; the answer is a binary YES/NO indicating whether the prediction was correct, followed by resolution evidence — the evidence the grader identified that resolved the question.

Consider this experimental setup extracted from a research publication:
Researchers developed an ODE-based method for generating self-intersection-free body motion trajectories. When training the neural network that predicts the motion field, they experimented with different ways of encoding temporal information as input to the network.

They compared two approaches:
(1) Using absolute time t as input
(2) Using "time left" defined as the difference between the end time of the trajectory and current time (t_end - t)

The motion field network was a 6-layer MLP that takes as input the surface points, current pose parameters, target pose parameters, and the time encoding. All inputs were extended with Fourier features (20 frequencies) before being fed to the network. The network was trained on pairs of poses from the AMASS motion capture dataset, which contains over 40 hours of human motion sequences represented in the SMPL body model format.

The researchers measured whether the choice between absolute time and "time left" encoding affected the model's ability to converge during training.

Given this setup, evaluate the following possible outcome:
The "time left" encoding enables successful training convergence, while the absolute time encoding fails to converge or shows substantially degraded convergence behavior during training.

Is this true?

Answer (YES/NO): YES